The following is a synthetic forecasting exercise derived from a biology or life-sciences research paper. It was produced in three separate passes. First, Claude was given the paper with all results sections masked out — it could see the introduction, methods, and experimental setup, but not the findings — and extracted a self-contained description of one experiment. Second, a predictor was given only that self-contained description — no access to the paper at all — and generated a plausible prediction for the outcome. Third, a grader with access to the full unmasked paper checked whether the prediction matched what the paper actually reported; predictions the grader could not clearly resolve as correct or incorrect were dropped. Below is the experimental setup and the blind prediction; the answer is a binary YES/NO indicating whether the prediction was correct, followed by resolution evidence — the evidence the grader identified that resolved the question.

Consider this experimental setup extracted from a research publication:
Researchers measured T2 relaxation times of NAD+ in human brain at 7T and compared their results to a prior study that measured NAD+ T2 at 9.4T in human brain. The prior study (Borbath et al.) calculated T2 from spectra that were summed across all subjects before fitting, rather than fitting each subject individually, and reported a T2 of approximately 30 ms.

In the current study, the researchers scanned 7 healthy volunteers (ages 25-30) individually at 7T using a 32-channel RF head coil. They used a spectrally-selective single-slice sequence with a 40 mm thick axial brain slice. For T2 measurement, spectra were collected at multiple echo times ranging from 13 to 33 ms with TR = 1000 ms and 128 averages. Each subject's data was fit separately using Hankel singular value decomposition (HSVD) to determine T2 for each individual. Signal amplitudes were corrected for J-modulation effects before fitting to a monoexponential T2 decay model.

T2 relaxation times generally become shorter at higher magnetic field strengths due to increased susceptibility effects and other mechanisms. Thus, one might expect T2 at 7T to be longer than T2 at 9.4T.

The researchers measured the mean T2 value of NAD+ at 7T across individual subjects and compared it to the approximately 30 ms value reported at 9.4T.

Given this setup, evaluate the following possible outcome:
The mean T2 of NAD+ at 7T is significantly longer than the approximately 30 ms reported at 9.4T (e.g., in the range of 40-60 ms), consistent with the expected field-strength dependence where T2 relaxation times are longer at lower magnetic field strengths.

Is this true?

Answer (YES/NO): NO